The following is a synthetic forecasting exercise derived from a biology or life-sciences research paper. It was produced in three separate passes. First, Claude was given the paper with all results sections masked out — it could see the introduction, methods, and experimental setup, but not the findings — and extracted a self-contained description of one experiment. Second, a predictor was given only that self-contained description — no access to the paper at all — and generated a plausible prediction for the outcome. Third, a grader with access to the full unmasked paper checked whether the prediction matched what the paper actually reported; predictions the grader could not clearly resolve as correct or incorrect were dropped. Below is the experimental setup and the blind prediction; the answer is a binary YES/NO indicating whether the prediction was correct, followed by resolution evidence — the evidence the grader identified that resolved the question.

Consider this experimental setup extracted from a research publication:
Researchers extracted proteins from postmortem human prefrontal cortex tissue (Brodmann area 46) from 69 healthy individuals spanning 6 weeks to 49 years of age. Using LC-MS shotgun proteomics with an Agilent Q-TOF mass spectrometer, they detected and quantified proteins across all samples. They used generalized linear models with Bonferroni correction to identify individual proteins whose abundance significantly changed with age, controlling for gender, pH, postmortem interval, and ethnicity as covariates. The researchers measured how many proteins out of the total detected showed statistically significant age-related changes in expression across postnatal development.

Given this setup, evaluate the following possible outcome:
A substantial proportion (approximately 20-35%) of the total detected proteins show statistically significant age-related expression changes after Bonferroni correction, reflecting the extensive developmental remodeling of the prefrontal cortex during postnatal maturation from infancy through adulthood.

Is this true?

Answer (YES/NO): NO